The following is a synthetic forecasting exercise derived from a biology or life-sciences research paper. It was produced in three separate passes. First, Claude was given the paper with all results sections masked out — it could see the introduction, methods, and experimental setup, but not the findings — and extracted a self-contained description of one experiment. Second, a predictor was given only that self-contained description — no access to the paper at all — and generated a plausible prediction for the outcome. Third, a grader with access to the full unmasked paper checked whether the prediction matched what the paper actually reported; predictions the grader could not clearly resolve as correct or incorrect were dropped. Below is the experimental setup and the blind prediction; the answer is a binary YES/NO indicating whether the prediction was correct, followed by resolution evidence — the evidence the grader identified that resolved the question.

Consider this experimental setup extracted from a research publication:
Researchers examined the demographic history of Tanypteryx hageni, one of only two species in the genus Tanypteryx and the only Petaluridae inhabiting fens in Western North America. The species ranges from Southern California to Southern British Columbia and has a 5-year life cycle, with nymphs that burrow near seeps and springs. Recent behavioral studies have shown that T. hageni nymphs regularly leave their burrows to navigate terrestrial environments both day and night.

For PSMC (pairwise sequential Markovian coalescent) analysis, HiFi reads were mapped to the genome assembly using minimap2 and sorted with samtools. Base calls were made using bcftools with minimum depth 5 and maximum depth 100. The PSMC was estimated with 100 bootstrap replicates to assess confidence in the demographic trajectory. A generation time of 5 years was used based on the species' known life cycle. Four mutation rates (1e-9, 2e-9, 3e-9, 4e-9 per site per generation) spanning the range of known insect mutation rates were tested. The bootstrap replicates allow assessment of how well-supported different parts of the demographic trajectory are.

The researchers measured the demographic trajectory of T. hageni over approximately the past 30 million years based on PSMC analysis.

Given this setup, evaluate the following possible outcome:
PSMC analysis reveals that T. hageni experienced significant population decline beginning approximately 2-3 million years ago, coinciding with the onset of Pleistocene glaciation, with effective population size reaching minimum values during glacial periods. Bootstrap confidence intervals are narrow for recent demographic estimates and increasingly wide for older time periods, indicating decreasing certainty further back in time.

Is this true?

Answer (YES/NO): NO